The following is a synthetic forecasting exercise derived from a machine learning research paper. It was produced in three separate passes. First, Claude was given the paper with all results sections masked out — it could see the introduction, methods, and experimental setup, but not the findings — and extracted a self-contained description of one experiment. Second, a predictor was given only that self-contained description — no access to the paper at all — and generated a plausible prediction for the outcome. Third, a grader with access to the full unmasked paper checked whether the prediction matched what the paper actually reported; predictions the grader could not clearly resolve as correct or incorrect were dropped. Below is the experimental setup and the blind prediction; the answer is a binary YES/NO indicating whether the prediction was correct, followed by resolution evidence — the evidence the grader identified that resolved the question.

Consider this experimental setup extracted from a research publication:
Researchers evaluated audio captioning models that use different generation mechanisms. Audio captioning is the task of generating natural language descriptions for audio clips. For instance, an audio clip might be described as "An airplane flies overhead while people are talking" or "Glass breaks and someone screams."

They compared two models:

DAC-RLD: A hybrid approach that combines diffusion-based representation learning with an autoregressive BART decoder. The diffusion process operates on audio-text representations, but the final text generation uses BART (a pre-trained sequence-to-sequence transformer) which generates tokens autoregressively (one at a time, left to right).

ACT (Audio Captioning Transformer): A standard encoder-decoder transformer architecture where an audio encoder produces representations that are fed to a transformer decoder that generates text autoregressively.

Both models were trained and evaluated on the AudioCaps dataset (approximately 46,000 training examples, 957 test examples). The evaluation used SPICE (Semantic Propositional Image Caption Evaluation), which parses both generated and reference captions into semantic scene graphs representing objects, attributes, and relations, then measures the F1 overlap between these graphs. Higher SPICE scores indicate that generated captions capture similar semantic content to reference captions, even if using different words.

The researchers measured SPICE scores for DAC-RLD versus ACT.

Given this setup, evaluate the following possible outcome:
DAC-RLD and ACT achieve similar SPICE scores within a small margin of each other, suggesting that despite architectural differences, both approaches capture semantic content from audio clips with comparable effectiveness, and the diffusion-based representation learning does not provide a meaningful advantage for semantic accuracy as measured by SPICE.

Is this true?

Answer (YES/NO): NO